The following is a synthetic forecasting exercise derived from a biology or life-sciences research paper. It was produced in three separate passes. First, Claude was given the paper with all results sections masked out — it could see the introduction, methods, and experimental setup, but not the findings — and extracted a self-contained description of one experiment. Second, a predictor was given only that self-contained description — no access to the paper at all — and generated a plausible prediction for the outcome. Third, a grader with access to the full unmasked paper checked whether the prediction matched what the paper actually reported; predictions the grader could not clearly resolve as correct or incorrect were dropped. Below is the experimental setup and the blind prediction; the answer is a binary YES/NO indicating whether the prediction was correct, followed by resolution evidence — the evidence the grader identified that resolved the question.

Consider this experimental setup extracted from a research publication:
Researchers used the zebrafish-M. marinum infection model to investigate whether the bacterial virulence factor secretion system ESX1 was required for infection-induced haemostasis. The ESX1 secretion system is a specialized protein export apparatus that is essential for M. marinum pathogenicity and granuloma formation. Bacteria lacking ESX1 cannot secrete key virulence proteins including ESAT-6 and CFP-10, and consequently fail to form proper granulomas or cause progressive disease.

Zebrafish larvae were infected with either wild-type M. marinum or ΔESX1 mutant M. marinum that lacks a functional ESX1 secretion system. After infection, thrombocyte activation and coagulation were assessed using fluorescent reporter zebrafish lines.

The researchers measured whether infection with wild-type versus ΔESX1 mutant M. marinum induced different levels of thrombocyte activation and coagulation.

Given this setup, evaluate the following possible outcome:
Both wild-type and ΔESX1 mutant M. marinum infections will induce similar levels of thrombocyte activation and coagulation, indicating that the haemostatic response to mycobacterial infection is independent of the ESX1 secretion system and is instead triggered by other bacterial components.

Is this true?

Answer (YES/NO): NO